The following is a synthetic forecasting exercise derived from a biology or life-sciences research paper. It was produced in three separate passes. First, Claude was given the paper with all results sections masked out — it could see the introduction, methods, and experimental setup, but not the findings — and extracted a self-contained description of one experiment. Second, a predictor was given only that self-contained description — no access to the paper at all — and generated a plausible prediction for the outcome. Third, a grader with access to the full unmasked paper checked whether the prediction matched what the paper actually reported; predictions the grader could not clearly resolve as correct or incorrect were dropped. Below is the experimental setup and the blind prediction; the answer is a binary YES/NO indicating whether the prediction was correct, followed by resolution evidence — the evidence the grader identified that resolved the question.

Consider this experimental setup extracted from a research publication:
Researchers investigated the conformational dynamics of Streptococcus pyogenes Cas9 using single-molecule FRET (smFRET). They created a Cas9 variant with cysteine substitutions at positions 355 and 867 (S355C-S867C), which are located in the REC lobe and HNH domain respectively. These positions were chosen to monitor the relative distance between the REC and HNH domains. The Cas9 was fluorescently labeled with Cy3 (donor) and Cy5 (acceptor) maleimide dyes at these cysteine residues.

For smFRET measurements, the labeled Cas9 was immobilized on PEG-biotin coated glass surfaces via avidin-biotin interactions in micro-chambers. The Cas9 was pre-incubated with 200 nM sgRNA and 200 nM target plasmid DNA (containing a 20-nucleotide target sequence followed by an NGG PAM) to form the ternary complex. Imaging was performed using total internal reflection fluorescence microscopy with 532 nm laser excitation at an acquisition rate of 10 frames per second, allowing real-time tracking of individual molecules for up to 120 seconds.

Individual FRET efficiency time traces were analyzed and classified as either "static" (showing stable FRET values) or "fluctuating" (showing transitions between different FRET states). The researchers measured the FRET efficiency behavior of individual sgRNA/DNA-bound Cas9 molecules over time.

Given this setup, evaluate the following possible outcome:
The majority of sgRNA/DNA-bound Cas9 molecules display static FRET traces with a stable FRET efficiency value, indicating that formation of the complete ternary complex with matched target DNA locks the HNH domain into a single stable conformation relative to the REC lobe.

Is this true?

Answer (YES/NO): NO